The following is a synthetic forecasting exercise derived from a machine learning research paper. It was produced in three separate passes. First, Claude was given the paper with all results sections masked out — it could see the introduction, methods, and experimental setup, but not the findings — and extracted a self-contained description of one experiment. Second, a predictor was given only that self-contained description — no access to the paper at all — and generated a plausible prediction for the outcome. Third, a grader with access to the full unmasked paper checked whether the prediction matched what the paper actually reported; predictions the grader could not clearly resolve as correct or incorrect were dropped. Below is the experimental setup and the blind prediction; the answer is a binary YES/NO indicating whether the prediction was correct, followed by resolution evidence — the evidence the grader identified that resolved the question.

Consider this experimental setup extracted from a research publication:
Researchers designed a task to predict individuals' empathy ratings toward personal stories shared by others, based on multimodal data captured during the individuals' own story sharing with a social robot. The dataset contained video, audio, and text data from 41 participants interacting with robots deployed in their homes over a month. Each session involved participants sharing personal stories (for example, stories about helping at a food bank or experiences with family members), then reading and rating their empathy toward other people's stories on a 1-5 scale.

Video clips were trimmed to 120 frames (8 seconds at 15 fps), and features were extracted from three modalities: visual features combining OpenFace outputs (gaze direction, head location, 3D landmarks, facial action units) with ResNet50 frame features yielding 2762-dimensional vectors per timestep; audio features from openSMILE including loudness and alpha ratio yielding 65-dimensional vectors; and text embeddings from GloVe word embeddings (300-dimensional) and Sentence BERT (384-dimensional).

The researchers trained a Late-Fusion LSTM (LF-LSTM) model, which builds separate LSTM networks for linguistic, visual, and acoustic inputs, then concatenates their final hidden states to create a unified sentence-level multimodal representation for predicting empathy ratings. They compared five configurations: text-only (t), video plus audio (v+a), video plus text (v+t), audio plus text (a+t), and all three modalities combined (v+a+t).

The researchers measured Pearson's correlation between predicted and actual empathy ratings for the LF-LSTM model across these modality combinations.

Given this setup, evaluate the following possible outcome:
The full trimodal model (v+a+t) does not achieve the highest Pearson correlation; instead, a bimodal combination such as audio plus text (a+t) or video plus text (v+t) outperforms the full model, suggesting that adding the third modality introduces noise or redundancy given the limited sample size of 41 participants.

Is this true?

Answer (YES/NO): NO